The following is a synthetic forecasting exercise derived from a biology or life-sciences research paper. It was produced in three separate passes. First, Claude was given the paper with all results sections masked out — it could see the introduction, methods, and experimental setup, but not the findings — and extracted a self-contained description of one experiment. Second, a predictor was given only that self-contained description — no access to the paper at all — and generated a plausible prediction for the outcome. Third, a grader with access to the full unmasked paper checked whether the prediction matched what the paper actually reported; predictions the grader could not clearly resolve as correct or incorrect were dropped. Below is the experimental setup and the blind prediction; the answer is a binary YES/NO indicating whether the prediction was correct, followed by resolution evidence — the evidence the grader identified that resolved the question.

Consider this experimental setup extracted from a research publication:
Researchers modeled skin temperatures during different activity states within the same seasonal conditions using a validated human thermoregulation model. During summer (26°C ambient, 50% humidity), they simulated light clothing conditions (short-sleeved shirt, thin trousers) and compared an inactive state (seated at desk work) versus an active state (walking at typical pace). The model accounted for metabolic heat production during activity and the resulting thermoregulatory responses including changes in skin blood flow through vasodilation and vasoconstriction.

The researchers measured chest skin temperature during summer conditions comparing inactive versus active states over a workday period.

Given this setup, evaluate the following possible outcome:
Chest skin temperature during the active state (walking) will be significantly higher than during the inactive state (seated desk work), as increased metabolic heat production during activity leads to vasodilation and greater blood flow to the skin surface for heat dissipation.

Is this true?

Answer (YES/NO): NO